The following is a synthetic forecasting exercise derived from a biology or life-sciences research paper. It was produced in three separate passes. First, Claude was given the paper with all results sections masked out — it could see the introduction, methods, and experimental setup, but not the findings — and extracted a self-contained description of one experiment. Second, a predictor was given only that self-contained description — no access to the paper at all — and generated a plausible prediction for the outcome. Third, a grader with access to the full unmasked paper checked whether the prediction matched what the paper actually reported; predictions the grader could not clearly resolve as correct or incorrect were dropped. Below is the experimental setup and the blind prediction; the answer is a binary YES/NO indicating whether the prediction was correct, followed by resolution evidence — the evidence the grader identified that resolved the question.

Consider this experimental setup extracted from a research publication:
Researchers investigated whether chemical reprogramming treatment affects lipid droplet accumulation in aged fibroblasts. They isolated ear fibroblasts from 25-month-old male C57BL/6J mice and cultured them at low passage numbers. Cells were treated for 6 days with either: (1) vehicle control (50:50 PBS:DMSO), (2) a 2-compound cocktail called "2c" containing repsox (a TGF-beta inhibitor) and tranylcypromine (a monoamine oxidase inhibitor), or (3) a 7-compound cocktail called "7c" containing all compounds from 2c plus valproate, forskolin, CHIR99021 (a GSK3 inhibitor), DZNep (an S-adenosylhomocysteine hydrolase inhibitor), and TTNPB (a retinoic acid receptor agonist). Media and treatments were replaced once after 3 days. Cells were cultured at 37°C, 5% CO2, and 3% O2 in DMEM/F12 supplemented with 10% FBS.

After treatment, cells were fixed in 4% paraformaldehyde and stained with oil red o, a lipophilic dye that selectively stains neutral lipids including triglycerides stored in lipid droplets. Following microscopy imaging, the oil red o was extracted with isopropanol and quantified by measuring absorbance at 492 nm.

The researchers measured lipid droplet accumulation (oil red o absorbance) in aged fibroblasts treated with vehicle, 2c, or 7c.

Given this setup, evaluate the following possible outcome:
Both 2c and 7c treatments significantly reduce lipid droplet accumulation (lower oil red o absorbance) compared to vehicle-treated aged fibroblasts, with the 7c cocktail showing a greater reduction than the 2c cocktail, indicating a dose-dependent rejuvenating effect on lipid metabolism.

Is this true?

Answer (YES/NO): NO